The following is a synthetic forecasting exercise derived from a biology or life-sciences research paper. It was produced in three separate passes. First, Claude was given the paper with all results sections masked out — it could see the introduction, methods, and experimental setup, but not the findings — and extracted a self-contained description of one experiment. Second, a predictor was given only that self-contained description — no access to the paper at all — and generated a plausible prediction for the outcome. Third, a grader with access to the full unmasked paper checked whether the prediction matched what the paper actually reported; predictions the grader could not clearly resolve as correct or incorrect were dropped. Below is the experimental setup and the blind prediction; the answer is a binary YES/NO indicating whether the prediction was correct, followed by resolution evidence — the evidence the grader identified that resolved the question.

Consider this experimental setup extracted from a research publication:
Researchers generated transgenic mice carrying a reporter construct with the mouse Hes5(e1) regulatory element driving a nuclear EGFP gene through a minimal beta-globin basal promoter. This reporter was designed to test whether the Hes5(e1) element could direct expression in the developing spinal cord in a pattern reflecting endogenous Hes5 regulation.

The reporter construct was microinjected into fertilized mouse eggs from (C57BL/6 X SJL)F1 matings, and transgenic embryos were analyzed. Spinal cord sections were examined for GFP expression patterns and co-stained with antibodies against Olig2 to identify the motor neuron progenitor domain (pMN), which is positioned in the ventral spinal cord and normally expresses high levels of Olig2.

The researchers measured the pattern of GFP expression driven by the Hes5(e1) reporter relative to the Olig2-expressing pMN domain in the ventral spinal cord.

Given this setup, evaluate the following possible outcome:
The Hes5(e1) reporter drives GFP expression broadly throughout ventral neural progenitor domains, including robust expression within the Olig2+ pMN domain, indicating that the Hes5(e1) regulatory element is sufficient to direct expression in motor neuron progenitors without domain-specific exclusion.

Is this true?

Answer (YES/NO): NO